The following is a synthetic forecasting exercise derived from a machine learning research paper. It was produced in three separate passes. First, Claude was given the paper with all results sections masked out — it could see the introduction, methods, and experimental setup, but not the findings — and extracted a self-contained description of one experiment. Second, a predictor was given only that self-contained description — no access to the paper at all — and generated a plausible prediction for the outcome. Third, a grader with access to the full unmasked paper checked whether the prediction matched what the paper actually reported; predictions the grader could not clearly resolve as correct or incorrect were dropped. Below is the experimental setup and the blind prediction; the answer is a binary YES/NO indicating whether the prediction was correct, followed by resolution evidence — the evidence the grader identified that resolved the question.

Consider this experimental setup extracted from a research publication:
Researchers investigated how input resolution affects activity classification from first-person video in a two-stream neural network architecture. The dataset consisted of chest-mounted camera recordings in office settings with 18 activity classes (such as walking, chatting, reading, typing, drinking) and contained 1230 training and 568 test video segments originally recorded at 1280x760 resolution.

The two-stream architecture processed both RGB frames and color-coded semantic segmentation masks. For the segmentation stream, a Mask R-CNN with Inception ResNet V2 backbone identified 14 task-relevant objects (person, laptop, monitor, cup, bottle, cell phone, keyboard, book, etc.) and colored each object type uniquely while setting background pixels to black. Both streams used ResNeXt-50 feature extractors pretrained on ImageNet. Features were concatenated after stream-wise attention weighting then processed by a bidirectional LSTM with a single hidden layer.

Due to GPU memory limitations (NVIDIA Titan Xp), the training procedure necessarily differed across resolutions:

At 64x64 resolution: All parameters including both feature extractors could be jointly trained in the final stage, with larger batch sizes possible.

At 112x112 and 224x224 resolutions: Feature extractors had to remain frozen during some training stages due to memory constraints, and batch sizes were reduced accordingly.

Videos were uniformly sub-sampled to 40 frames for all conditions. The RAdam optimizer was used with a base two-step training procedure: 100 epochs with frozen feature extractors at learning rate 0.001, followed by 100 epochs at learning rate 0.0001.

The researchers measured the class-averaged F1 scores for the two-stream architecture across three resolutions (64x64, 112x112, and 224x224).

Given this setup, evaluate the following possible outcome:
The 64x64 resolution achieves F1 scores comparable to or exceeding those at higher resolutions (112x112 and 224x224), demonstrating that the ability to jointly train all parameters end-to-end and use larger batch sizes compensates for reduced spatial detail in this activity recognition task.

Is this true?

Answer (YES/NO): NO